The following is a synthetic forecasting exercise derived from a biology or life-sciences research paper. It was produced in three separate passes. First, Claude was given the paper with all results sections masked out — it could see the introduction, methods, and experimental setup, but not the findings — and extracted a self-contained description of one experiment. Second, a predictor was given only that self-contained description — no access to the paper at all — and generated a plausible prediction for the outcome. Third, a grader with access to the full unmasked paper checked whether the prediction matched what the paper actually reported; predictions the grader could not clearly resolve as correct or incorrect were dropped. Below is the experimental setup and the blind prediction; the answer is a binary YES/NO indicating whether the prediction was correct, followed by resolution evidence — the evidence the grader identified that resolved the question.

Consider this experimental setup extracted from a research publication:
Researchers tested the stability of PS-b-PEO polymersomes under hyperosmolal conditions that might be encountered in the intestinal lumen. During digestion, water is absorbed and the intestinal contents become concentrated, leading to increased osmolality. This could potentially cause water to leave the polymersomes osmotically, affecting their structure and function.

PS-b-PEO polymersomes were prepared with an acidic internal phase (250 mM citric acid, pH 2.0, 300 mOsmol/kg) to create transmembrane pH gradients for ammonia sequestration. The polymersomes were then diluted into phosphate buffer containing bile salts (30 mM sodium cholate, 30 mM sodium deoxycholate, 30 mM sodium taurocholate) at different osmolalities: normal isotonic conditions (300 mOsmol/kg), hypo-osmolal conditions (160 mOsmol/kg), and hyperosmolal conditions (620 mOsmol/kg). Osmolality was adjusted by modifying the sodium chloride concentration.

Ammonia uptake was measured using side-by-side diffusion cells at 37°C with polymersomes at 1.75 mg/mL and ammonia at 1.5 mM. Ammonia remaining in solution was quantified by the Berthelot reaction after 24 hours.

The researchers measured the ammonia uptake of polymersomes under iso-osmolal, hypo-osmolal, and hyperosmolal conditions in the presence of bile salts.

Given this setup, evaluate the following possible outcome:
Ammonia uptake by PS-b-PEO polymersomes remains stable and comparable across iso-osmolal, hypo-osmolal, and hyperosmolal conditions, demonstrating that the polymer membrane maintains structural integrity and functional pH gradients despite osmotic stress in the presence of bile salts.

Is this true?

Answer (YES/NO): YES